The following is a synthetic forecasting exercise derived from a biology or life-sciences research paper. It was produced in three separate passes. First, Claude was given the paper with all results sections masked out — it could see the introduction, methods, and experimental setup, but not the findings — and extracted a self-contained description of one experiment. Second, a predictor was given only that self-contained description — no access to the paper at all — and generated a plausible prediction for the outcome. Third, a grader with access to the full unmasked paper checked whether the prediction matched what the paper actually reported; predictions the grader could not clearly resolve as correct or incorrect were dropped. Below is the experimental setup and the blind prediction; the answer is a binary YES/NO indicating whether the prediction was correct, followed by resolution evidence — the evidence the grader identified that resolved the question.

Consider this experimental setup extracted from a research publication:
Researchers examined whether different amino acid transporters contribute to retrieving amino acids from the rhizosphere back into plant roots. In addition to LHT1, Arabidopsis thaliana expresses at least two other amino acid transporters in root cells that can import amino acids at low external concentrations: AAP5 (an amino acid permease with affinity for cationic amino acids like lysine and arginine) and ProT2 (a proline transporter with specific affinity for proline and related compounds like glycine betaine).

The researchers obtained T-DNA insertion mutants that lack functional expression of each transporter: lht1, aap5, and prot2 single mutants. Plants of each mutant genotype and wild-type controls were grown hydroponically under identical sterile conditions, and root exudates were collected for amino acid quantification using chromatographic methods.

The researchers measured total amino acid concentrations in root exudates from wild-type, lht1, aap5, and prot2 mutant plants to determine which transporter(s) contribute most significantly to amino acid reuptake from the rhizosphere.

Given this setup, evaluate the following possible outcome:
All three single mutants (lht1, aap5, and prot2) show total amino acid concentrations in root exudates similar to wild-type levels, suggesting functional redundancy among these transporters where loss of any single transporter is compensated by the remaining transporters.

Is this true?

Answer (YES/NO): NO